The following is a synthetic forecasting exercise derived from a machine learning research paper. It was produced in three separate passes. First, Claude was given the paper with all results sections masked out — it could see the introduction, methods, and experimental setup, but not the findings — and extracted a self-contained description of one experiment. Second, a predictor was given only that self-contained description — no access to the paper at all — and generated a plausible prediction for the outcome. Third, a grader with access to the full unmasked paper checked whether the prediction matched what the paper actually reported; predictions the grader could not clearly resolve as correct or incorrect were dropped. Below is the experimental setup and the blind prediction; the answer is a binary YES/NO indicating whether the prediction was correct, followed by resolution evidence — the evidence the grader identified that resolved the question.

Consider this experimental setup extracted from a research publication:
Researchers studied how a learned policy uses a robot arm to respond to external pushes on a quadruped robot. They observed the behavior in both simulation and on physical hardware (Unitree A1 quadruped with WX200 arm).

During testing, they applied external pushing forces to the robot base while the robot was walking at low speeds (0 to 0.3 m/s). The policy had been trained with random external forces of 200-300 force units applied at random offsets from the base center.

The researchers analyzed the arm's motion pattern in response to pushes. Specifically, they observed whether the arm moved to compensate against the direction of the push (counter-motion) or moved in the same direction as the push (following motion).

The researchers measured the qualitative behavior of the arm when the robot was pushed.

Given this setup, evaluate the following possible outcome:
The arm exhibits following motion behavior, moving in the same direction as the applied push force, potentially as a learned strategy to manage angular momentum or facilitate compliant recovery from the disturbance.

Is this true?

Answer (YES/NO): YES